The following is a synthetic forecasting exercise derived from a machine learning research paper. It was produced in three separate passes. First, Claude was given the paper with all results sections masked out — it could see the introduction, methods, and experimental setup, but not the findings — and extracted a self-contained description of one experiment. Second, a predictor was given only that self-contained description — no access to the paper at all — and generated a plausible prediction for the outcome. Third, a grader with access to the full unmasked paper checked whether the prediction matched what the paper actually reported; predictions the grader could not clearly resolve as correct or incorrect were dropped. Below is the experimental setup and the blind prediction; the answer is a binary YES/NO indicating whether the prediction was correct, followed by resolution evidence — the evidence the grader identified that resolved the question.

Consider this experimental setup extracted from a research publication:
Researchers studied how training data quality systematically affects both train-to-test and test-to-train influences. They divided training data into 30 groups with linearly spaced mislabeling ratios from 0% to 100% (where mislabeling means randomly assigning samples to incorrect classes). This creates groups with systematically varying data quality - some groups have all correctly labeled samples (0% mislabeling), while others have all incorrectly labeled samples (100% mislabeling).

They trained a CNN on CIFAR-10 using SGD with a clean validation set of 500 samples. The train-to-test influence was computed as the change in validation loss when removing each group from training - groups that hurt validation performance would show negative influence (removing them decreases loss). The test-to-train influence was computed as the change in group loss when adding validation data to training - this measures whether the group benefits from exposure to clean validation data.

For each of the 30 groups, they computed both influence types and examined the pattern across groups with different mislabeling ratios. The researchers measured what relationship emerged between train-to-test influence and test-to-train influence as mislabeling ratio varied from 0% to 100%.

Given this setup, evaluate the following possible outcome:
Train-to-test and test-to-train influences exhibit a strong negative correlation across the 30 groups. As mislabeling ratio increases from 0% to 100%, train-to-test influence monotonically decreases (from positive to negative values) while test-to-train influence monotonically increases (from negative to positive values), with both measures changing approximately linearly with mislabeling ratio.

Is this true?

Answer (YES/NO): NO